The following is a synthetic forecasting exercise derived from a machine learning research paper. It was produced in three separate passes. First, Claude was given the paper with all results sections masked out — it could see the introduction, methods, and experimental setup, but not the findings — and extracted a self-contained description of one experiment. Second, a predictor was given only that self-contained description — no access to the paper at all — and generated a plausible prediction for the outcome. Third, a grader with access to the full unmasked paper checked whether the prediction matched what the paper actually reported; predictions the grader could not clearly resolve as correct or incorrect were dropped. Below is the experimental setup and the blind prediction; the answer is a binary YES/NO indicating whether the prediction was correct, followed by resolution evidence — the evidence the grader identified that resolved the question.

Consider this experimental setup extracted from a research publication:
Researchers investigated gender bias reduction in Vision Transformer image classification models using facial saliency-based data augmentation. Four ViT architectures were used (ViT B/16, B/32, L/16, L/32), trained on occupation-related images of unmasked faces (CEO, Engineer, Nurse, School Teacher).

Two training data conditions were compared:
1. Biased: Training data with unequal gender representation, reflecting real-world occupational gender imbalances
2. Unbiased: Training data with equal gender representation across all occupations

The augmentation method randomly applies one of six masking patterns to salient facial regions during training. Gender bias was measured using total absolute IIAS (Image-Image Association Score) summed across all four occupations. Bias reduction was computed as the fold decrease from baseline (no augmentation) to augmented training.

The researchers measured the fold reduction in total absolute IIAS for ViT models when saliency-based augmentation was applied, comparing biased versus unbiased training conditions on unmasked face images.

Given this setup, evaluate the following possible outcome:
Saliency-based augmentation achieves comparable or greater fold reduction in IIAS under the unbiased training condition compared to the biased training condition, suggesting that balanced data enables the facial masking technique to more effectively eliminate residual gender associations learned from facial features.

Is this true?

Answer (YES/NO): YES